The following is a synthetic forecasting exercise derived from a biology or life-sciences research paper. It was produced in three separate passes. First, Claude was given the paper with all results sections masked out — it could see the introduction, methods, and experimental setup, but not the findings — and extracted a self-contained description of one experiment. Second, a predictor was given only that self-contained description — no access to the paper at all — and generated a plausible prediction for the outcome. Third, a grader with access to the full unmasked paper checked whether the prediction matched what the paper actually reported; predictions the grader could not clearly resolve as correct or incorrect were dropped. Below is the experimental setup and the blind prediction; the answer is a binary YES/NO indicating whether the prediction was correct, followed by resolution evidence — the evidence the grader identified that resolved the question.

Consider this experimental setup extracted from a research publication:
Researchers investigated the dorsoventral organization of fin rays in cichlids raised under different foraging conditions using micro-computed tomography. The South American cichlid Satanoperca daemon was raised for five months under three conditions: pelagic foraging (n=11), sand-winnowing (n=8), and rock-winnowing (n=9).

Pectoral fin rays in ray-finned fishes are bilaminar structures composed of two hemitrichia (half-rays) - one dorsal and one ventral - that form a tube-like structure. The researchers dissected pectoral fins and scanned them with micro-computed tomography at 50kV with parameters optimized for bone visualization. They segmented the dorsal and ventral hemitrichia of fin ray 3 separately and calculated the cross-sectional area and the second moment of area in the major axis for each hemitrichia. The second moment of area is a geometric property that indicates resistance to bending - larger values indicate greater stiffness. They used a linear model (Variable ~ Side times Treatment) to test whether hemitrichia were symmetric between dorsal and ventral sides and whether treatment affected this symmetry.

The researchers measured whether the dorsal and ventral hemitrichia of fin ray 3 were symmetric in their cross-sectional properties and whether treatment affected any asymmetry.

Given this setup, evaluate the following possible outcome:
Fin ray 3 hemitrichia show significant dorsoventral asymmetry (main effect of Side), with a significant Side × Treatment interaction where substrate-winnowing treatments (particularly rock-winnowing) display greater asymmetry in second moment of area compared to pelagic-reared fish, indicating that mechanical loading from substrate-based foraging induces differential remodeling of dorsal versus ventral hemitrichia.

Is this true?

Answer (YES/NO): NO